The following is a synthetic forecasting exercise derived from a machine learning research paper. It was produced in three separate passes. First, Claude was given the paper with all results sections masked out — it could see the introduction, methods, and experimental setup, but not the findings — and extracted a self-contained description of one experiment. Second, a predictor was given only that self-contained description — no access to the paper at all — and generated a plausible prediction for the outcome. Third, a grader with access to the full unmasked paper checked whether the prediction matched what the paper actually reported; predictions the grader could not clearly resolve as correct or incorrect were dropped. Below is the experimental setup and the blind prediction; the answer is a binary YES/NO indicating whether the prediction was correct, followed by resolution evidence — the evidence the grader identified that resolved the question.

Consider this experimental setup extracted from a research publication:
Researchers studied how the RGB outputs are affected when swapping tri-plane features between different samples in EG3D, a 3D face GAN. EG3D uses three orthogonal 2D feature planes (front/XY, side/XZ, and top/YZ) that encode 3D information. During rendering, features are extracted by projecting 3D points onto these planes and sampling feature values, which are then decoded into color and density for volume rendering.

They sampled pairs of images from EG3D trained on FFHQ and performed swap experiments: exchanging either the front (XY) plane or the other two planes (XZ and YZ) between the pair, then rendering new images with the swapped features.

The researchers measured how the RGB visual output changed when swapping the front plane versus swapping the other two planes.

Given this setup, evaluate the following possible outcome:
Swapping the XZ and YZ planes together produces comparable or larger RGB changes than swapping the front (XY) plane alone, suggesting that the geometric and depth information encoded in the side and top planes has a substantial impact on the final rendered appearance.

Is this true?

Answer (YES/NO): NO